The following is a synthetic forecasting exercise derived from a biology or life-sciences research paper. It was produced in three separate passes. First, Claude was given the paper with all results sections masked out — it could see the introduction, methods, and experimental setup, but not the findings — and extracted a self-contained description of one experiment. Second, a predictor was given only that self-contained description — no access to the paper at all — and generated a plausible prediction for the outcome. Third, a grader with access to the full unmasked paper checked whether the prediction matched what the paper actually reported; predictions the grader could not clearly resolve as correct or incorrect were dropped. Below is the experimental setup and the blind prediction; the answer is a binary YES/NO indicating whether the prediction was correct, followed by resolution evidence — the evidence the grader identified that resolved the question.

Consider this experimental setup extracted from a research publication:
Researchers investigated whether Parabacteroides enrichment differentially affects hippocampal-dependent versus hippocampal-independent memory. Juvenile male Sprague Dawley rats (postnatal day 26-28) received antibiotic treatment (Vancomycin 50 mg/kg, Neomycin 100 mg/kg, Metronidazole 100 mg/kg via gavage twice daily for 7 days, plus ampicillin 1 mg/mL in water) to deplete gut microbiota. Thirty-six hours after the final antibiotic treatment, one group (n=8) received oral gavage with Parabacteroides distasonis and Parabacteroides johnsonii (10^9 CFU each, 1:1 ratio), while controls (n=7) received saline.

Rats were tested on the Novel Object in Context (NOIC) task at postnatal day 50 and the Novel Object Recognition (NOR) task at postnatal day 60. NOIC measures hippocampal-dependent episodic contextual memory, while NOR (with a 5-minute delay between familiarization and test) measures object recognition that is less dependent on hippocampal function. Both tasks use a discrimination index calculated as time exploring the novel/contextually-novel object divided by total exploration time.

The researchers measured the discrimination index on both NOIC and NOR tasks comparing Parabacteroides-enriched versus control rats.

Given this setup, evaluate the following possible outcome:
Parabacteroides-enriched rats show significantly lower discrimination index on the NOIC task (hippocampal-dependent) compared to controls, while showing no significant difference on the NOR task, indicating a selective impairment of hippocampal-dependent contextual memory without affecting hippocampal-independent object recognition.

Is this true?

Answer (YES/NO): NO